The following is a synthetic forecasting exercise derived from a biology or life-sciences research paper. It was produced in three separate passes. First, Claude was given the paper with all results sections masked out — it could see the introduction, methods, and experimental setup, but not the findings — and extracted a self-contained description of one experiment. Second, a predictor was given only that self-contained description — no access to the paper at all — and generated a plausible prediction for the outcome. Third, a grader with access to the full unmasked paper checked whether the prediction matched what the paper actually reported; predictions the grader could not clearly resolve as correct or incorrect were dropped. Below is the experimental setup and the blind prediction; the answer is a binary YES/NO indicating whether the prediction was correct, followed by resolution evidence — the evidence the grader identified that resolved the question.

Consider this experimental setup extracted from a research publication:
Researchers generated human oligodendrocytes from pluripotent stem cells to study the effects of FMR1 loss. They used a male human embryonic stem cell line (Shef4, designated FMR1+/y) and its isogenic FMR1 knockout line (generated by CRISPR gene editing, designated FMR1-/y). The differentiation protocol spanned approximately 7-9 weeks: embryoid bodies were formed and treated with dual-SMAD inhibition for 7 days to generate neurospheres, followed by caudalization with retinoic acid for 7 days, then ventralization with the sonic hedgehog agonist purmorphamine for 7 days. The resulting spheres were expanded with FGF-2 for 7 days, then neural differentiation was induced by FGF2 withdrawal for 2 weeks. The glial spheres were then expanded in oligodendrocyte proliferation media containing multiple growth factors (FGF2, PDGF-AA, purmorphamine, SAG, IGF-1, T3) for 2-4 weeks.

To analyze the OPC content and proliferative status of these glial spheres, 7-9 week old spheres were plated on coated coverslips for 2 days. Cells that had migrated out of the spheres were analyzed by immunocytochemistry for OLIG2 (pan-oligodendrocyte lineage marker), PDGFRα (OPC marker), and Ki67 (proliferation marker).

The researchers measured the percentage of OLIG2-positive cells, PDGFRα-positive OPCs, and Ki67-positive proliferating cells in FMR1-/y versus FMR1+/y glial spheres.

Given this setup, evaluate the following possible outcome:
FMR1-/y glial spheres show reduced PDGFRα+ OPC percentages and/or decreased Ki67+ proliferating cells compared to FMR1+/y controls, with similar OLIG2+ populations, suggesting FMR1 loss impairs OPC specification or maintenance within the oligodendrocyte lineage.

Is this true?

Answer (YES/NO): NO